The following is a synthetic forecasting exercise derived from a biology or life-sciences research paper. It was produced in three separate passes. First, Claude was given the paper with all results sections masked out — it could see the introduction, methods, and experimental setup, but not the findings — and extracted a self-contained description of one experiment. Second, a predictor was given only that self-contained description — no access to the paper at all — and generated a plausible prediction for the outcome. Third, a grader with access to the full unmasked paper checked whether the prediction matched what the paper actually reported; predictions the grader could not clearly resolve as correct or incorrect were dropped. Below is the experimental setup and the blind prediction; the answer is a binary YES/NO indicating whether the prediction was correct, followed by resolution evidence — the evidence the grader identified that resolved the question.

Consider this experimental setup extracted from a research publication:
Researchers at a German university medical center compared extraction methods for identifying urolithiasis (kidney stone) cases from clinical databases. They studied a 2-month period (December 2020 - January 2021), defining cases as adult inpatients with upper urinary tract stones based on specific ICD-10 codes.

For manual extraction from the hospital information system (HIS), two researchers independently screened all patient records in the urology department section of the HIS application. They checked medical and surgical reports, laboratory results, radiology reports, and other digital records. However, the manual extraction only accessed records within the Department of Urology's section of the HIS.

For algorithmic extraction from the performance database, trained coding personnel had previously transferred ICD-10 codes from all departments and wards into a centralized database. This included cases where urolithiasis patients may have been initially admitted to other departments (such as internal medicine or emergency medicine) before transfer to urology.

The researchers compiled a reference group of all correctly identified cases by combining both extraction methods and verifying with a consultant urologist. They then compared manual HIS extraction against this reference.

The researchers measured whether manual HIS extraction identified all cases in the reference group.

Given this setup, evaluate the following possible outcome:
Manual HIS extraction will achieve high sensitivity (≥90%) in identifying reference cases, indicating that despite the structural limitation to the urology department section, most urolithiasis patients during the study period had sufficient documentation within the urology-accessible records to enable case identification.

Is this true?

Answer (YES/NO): NO